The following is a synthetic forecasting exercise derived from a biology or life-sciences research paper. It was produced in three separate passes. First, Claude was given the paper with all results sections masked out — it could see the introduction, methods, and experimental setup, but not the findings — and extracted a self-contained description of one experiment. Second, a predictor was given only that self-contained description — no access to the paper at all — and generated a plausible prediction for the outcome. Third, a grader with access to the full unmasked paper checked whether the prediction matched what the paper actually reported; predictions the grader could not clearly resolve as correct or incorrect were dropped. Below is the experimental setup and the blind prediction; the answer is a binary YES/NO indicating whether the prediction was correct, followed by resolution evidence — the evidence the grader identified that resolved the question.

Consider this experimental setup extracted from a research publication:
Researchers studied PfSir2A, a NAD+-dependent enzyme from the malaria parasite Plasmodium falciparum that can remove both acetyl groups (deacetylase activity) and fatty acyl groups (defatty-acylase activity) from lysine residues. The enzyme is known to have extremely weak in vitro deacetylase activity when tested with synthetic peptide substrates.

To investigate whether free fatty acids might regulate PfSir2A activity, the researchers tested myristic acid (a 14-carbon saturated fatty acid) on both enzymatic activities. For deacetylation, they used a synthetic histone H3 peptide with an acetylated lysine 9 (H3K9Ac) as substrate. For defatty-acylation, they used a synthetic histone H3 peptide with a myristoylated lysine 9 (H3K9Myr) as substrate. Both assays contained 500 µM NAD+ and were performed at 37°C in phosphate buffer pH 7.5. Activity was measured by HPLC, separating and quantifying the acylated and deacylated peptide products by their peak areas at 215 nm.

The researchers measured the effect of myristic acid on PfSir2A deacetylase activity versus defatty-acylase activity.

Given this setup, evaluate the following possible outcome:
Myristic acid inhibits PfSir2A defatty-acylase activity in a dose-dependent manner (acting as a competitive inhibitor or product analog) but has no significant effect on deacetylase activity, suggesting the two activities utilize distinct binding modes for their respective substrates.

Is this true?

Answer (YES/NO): NO